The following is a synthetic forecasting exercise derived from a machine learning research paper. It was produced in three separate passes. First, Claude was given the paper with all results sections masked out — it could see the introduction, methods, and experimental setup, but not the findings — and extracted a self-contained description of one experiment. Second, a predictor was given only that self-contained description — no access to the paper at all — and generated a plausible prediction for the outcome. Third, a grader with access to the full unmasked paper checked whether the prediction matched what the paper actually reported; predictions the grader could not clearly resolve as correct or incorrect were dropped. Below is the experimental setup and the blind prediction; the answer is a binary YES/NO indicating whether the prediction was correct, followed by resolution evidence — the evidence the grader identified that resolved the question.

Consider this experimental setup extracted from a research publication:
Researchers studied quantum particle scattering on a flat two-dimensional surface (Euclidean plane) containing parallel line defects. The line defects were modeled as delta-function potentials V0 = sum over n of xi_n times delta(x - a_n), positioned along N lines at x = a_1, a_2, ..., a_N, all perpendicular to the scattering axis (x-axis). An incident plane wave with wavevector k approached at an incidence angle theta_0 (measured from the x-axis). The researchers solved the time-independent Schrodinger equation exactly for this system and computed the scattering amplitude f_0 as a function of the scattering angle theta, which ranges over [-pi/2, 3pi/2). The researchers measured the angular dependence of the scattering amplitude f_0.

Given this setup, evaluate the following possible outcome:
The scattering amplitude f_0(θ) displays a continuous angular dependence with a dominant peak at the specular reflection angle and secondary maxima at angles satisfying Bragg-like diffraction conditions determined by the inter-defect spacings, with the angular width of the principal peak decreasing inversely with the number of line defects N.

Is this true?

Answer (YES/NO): NO